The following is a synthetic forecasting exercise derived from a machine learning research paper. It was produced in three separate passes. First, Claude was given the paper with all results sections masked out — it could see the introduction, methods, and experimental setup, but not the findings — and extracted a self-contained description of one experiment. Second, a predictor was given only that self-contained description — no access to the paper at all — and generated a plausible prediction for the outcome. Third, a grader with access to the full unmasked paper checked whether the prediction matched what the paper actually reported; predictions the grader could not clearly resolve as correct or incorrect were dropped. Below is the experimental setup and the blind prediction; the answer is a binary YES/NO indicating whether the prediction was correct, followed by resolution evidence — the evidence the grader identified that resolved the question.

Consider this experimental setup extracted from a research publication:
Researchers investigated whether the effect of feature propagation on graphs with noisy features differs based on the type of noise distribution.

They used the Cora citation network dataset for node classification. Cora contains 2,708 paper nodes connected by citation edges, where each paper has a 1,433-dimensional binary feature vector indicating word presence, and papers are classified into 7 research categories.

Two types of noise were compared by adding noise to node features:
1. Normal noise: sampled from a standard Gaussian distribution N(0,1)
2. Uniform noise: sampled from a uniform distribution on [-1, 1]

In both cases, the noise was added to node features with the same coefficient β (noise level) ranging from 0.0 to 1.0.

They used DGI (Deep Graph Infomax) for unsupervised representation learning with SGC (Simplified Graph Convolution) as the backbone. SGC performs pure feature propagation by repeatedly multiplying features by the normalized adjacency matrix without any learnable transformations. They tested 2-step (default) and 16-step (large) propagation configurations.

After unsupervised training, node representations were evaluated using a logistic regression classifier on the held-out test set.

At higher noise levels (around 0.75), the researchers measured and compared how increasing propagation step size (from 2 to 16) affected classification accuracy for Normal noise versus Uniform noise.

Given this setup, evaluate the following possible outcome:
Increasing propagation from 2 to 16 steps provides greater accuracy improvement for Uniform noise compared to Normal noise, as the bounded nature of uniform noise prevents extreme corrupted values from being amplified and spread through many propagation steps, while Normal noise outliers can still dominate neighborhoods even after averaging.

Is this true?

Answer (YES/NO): NO